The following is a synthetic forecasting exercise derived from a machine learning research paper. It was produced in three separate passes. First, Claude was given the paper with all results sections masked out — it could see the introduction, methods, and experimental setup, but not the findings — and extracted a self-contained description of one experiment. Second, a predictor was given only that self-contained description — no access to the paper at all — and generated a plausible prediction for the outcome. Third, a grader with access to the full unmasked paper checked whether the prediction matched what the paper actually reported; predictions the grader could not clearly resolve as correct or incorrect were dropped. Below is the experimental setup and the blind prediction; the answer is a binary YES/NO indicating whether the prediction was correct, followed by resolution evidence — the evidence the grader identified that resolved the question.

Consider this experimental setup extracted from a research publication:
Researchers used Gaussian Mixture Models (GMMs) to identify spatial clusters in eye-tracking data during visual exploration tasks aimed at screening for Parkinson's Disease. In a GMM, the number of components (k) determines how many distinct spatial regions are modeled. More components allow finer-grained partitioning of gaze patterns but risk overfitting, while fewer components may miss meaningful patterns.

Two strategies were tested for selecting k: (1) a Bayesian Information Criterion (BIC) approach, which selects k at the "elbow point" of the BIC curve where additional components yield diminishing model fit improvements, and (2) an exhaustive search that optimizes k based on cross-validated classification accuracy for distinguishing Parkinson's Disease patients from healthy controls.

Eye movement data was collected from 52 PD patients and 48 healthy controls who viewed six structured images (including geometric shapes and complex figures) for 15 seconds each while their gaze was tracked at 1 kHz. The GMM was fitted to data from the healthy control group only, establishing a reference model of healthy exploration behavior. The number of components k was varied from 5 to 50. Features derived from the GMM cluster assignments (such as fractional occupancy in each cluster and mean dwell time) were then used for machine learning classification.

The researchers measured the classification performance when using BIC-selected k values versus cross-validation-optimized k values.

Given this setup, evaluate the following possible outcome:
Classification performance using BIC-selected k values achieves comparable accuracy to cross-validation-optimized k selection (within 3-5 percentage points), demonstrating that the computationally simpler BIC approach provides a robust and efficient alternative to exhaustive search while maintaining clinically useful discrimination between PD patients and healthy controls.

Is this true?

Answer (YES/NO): NO